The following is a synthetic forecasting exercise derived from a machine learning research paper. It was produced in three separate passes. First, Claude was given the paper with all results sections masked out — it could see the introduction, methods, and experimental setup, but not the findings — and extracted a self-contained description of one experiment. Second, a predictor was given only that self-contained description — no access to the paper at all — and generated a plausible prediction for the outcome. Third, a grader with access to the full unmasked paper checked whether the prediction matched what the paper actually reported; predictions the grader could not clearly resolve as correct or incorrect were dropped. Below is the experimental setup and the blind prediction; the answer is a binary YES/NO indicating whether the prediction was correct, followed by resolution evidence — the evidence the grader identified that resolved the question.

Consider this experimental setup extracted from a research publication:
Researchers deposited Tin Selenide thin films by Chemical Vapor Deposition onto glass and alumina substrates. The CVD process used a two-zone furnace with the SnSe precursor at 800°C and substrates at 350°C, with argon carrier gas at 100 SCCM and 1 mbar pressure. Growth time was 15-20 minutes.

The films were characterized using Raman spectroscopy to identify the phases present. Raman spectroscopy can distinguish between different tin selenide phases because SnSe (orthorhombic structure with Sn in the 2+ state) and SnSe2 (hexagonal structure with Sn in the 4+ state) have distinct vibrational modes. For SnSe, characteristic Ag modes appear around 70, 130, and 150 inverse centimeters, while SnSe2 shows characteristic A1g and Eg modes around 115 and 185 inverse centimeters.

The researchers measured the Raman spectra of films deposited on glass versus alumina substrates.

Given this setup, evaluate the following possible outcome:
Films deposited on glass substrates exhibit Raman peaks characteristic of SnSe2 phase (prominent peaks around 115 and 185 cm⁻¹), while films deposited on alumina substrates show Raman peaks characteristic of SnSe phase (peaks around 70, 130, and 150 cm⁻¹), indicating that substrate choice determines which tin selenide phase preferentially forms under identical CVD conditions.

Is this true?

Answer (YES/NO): NO